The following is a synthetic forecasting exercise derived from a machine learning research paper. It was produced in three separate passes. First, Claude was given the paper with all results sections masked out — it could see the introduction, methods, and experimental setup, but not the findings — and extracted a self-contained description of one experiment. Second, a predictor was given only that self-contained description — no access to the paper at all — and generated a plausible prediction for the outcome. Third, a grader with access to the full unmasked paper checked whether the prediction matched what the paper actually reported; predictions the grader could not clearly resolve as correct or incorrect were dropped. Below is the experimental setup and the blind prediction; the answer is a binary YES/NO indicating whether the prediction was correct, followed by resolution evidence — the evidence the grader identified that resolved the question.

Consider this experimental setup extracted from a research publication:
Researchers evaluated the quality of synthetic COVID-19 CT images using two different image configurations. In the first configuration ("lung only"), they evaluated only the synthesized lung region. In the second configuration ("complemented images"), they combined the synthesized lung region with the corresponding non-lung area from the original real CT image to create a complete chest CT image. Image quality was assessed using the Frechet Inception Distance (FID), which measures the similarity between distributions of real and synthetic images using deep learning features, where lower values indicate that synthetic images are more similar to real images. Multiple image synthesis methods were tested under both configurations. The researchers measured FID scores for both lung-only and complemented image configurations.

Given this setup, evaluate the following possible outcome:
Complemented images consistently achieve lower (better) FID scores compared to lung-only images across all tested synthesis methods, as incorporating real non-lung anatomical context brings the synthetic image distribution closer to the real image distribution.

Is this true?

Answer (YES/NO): YES